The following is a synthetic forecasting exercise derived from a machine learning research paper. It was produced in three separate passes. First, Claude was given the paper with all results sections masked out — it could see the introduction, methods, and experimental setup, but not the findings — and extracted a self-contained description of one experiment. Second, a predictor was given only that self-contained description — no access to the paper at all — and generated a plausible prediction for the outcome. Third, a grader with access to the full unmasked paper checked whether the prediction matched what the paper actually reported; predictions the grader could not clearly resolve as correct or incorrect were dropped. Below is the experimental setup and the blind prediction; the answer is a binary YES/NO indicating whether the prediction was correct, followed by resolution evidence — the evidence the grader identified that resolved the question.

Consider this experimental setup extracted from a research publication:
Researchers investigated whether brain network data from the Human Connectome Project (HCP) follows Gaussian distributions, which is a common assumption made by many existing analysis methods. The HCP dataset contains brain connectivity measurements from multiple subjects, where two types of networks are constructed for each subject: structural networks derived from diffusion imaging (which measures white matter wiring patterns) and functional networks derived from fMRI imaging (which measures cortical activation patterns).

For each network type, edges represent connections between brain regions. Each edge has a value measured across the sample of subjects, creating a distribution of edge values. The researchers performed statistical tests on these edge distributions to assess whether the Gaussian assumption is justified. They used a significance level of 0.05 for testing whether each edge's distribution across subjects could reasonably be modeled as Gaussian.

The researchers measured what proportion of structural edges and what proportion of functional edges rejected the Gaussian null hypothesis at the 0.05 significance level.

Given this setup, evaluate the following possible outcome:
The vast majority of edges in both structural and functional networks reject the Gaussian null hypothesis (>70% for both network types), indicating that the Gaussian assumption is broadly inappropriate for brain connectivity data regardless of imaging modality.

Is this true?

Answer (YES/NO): NO